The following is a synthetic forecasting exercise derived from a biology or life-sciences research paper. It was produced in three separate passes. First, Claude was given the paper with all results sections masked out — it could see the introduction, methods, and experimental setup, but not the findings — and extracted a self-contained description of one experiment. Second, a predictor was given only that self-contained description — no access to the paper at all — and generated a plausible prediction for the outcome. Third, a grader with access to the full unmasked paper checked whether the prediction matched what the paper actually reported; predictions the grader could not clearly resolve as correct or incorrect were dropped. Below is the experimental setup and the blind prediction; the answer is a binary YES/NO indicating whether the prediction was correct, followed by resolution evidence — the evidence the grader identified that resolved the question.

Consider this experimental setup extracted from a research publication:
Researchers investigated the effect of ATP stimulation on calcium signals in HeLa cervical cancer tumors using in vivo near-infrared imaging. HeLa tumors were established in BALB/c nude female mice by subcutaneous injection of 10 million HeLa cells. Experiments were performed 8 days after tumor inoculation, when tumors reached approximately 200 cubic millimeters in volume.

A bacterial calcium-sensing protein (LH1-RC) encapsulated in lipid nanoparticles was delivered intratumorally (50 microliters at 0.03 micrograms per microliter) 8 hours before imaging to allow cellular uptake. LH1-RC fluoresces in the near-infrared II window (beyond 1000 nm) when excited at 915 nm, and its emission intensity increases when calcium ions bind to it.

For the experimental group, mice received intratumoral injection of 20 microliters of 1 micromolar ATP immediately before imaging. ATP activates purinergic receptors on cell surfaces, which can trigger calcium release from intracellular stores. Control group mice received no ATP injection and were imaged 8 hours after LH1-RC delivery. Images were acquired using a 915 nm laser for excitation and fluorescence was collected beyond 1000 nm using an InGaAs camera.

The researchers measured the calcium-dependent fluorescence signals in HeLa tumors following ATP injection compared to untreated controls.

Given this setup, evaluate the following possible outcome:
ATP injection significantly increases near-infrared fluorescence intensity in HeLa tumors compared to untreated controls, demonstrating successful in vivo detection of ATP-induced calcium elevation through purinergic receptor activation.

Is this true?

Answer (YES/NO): NO